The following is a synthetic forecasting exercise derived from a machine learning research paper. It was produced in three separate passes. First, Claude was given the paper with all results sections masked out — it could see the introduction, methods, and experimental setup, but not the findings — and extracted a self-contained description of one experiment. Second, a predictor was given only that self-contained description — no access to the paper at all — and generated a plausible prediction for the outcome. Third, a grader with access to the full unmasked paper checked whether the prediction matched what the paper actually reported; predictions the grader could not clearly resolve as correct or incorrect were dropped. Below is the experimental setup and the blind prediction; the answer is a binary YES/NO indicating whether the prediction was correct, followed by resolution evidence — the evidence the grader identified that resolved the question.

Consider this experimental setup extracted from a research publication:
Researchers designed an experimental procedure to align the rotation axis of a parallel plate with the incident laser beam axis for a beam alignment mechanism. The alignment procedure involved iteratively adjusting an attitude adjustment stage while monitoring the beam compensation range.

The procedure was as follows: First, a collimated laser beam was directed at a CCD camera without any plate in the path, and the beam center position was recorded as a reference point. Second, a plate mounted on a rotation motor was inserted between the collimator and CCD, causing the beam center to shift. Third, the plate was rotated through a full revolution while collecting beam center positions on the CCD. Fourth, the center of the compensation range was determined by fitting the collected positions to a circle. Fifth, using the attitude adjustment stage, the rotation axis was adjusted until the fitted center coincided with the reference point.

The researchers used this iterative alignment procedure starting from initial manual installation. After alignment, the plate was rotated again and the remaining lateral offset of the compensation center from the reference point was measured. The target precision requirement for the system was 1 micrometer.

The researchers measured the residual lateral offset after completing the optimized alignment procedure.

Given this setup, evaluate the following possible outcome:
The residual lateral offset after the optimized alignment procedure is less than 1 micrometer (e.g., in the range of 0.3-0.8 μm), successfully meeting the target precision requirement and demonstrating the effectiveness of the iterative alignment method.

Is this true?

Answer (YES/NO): NO